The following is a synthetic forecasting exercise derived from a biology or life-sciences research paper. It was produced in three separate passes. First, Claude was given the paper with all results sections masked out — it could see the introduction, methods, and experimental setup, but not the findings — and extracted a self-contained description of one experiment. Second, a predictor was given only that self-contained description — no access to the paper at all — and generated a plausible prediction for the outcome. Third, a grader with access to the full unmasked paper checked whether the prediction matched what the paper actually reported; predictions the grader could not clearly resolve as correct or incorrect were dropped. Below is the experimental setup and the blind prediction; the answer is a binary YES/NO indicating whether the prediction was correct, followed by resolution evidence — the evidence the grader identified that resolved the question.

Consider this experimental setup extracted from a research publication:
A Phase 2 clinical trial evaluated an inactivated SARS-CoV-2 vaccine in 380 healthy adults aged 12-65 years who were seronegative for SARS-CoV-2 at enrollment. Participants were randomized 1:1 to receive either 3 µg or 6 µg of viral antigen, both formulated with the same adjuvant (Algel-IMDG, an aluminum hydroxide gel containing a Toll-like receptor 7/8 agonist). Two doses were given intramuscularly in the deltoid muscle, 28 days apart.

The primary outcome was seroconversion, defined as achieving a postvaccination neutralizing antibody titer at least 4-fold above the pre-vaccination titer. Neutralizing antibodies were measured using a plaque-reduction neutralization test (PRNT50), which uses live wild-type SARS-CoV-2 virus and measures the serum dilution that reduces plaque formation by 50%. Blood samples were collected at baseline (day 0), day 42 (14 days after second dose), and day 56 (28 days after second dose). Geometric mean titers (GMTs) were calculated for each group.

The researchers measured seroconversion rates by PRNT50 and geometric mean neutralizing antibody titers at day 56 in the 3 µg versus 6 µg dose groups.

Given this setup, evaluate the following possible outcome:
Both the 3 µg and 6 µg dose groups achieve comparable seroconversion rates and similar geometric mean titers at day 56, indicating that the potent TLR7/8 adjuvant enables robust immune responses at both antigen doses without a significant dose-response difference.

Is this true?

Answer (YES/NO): NO